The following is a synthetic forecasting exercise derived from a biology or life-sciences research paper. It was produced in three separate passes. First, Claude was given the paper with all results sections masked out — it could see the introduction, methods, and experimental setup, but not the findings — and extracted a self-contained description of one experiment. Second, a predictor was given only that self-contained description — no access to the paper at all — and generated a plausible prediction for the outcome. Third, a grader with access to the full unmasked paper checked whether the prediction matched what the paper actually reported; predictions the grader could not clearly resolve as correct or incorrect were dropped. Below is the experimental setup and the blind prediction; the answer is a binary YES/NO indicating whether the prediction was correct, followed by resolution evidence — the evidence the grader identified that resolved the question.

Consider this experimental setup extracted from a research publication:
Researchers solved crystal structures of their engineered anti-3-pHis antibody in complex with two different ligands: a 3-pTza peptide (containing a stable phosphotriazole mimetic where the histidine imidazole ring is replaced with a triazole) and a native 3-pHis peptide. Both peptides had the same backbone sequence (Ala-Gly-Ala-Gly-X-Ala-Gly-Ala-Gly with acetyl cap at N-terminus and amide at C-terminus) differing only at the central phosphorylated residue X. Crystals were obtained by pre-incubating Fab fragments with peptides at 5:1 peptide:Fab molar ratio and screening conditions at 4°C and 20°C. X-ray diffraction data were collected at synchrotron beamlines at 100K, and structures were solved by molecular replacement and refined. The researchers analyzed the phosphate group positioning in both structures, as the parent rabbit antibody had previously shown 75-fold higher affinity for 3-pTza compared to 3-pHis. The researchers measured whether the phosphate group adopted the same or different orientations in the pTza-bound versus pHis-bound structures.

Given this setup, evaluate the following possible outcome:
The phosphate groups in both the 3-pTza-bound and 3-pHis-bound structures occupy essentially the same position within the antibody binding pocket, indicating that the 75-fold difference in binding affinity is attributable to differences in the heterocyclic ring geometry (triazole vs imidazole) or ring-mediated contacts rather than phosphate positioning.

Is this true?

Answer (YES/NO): NO